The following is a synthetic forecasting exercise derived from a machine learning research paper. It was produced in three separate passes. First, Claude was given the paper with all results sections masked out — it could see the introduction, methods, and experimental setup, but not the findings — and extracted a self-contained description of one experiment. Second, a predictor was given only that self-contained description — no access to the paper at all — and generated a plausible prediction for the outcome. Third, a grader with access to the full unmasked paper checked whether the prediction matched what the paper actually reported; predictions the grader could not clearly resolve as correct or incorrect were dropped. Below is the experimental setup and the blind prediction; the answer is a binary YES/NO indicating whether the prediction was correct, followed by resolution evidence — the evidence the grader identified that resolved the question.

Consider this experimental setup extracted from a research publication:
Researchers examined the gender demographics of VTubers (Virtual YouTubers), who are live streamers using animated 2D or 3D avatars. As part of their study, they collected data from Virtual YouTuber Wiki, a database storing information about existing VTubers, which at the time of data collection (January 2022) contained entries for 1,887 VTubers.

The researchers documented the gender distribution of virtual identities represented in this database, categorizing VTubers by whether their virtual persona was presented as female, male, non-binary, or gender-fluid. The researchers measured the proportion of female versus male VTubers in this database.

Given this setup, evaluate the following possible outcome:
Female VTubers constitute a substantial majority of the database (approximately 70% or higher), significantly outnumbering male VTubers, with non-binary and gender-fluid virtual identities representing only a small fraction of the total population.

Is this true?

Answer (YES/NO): YES